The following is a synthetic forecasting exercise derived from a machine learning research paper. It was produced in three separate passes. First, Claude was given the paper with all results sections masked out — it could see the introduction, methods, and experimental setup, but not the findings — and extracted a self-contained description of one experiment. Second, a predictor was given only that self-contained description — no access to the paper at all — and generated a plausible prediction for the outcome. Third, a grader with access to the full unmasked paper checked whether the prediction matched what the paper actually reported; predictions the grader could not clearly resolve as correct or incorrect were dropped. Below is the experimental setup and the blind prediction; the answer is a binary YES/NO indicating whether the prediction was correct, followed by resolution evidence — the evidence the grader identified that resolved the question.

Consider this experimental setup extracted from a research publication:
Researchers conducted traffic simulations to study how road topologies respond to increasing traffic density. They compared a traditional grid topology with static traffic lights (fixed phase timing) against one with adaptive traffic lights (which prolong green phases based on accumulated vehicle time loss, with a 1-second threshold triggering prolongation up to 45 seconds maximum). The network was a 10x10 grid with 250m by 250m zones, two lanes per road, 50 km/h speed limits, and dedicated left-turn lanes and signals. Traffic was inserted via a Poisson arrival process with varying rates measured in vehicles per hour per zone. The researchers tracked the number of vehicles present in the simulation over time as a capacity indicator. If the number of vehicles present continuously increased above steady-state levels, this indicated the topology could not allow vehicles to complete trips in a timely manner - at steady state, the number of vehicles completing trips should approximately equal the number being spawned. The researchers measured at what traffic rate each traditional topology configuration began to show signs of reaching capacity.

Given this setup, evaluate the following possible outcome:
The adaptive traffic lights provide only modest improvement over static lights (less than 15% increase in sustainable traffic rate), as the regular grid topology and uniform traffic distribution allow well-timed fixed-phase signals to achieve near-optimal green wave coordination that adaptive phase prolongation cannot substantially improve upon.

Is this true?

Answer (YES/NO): YES